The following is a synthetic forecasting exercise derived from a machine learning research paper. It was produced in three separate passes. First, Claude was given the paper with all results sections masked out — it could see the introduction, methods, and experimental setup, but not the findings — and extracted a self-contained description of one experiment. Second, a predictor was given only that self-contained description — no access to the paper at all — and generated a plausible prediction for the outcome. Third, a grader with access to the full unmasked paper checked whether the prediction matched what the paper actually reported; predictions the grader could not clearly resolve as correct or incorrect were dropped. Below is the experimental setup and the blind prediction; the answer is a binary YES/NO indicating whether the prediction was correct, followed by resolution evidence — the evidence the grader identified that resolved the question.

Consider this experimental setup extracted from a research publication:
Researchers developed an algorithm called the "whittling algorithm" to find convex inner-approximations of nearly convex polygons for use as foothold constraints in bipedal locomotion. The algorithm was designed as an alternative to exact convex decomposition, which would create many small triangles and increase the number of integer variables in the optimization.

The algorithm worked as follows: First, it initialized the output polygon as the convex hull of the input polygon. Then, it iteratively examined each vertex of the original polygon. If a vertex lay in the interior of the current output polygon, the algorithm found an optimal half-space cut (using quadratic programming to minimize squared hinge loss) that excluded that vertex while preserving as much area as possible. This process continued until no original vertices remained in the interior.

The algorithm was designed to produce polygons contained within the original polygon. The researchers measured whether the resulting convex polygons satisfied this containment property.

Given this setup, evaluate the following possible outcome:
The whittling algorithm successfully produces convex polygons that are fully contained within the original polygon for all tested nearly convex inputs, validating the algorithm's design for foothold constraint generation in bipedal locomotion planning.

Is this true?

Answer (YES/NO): YES